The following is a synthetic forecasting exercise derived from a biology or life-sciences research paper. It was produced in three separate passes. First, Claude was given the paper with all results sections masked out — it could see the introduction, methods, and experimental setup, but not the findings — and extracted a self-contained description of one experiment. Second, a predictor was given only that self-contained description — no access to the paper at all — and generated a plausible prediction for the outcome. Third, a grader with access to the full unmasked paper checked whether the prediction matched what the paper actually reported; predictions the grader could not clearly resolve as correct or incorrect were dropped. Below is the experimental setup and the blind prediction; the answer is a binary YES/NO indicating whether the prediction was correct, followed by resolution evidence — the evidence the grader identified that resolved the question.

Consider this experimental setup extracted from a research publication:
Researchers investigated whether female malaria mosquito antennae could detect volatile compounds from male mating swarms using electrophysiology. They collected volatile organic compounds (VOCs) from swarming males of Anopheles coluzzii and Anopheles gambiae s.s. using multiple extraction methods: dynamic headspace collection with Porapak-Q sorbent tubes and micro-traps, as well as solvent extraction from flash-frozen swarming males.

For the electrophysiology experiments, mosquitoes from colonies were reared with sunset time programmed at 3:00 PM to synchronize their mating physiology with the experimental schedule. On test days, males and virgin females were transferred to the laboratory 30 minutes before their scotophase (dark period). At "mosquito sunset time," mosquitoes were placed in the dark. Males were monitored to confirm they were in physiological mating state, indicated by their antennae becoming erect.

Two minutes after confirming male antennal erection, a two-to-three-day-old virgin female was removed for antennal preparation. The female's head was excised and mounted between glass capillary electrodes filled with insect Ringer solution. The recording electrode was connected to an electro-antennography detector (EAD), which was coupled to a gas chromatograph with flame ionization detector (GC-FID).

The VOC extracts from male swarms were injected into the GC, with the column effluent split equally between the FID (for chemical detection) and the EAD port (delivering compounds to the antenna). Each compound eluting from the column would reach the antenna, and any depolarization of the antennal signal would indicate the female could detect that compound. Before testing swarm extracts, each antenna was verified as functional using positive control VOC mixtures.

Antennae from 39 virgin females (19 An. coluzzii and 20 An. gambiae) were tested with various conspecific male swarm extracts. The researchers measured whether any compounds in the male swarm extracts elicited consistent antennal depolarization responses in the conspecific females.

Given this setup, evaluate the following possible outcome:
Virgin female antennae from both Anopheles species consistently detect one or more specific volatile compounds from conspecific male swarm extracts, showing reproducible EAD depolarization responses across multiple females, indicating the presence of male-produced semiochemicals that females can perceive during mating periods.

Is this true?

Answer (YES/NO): NO